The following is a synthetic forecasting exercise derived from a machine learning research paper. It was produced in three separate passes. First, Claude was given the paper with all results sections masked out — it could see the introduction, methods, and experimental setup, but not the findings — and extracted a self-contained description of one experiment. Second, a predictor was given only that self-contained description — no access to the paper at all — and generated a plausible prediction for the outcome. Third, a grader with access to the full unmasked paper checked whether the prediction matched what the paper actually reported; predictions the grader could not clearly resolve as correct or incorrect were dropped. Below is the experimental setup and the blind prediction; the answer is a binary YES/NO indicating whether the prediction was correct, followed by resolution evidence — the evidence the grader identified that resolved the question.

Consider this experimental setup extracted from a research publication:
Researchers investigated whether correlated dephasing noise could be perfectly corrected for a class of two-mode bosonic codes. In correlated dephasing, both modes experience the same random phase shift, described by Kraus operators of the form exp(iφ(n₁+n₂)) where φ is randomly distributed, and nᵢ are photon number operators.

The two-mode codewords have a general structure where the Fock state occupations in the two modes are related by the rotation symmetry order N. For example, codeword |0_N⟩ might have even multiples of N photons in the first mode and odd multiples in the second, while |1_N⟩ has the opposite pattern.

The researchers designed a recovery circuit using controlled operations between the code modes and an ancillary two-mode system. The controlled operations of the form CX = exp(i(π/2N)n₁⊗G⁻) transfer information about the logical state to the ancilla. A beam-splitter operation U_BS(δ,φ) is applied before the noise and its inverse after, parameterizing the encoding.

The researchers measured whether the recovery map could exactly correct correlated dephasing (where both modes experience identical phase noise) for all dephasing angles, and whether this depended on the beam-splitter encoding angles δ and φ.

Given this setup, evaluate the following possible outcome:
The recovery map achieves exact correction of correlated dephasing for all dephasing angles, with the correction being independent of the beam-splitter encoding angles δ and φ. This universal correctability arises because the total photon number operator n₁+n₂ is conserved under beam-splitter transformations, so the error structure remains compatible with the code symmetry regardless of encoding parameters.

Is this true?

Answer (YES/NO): YES